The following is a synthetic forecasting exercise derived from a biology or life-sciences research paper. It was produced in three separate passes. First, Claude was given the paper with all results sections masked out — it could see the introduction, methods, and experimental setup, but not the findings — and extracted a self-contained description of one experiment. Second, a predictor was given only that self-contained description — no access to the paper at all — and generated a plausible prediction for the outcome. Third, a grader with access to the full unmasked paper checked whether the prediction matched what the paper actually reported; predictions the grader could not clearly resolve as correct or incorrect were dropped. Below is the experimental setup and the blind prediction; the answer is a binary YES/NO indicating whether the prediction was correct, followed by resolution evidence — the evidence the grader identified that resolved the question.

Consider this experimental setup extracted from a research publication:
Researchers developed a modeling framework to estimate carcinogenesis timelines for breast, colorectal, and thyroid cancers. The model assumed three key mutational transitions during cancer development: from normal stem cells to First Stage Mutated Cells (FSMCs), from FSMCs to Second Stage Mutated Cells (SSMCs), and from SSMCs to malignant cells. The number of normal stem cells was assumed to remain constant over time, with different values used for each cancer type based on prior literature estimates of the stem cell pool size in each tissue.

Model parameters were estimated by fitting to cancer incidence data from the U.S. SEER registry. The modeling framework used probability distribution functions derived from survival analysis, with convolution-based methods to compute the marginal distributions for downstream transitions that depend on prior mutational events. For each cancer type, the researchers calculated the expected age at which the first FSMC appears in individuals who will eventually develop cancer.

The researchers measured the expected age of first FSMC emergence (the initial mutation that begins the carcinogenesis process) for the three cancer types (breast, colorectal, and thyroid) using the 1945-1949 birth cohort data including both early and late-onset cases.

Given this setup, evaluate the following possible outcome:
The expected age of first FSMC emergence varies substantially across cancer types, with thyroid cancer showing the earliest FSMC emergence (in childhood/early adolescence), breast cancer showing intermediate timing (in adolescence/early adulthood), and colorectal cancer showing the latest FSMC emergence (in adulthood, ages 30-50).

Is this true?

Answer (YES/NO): NO